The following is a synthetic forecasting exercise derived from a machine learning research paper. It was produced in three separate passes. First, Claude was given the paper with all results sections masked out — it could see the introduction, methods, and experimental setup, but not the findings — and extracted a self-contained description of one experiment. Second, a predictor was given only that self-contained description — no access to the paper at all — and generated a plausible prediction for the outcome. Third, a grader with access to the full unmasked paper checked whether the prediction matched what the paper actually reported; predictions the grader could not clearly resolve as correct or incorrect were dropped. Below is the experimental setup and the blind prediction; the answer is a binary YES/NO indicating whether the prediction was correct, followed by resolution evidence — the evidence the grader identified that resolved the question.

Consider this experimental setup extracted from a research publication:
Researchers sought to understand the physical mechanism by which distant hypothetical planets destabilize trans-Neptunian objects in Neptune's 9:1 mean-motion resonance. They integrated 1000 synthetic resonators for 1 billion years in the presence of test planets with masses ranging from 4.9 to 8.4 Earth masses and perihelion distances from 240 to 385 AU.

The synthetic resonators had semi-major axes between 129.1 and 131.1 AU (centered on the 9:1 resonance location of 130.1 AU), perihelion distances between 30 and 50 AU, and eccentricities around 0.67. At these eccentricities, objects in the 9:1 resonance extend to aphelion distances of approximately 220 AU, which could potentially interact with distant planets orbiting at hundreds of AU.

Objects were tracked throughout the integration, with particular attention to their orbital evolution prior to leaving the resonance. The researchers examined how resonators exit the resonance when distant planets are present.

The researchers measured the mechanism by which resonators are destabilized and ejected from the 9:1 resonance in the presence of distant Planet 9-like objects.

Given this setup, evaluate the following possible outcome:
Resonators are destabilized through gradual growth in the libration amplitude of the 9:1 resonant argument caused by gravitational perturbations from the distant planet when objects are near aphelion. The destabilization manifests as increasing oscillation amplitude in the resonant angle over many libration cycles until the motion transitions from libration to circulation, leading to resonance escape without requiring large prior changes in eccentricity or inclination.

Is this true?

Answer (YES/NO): NO